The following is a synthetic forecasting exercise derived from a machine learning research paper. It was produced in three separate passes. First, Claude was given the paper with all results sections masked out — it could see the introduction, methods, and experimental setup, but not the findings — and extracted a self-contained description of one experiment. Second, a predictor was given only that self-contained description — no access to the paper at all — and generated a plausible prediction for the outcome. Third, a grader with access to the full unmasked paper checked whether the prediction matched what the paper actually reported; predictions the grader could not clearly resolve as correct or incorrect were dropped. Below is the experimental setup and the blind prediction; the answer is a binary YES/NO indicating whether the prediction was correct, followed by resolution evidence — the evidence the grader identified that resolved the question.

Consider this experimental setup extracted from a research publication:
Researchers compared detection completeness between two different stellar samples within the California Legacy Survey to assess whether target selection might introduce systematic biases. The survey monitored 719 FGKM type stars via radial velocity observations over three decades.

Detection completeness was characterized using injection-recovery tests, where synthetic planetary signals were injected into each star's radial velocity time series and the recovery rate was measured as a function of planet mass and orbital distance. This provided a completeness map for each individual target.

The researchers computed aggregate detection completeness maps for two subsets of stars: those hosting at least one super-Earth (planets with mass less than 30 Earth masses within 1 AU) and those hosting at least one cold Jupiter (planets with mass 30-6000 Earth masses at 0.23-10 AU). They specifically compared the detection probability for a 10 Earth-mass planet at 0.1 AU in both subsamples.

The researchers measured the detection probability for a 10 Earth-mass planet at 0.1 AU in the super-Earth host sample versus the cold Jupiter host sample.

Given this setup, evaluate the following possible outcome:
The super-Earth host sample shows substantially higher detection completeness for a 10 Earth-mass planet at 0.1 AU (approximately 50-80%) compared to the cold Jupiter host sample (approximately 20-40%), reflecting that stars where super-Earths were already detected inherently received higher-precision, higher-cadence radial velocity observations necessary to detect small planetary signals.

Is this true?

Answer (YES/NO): NO